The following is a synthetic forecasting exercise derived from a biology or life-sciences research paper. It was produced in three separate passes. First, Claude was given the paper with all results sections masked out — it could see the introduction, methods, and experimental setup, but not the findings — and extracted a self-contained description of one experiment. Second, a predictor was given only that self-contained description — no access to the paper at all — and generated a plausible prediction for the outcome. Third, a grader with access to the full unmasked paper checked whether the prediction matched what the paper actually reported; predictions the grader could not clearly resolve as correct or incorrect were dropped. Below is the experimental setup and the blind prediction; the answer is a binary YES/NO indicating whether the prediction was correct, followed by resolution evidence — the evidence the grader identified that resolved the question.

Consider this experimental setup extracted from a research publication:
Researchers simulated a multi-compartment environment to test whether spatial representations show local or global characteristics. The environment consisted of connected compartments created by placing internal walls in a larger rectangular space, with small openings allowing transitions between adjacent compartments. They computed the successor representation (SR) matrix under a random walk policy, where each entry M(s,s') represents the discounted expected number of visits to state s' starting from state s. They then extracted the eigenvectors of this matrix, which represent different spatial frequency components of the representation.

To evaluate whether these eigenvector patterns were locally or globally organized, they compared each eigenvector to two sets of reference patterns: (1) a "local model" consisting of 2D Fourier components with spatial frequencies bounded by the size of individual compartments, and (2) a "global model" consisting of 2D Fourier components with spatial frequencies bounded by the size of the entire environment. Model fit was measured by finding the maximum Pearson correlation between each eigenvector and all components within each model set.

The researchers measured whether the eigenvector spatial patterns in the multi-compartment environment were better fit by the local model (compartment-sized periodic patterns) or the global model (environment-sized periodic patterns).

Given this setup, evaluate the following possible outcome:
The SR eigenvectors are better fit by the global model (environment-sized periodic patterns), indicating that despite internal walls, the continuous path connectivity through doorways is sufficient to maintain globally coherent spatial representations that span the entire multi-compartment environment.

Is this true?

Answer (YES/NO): YES